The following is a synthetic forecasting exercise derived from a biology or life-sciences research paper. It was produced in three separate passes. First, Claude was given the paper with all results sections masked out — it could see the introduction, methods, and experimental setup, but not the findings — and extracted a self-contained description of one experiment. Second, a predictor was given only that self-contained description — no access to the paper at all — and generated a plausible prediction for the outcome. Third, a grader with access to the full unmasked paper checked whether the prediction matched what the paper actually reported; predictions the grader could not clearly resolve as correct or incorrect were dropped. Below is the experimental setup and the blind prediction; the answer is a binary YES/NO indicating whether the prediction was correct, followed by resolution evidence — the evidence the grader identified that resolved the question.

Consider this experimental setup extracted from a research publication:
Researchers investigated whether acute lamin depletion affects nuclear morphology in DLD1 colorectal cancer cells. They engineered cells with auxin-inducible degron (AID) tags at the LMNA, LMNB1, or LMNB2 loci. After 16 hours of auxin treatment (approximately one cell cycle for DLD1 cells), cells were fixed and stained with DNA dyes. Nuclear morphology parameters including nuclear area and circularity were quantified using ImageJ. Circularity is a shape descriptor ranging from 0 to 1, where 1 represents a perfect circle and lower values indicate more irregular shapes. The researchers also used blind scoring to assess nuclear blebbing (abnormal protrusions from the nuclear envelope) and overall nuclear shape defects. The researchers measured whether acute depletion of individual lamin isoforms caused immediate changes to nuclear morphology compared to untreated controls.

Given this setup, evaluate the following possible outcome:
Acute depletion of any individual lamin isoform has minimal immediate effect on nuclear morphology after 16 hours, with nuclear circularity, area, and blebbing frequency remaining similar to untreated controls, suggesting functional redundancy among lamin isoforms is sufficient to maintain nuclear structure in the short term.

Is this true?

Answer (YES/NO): NO